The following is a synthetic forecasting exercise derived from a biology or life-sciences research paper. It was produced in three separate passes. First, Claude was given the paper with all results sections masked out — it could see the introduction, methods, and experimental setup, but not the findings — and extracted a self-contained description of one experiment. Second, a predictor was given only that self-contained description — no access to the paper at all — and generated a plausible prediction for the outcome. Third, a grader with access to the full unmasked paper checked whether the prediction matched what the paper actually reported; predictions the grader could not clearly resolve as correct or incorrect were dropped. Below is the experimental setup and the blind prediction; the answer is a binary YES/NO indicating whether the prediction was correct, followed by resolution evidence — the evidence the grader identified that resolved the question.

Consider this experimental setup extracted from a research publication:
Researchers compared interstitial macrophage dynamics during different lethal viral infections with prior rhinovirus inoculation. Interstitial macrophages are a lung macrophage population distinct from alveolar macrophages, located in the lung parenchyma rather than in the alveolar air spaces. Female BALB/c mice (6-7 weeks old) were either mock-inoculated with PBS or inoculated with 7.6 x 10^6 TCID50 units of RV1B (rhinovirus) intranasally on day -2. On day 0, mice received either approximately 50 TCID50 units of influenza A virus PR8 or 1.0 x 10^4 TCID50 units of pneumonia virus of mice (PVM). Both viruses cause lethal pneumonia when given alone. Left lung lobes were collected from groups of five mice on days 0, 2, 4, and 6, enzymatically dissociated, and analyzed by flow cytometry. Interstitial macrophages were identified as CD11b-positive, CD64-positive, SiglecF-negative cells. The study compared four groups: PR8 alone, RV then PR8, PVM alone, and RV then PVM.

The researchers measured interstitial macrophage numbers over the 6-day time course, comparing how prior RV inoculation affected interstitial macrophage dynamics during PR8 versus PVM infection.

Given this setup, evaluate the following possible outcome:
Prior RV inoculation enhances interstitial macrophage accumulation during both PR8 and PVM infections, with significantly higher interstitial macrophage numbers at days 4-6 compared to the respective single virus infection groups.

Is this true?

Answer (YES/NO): NO